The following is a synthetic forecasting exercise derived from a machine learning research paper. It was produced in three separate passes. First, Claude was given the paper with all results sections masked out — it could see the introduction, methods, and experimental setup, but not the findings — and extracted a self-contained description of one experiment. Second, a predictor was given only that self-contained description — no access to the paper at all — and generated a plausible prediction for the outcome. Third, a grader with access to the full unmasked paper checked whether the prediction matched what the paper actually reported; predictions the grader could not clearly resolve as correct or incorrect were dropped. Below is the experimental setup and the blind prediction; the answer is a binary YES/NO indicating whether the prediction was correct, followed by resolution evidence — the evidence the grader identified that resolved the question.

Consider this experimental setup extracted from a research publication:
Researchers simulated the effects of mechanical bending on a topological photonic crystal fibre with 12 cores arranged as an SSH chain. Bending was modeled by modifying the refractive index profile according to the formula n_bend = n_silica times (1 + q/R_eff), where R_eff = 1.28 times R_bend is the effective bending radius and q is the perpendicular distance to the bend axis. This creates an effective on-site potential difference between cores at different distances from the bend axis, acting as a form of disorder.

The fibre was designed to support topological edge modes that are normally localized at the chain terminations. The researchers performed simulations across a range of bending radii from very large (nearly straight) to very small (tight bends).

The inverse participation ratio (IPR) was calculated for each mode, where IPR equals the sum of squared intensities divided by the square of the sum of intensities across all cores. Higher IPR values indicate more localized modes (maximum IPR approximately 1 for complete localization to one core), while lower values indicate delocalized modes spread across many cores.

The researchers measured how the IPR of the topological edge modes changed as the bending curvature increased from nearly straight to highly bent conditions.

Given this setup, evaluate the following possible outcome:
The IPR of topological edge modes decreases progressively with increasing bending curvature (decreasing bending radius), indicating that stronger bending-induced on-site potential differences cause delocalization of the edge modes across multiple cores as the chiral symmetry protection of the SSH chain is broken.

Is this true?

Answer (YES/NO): NO